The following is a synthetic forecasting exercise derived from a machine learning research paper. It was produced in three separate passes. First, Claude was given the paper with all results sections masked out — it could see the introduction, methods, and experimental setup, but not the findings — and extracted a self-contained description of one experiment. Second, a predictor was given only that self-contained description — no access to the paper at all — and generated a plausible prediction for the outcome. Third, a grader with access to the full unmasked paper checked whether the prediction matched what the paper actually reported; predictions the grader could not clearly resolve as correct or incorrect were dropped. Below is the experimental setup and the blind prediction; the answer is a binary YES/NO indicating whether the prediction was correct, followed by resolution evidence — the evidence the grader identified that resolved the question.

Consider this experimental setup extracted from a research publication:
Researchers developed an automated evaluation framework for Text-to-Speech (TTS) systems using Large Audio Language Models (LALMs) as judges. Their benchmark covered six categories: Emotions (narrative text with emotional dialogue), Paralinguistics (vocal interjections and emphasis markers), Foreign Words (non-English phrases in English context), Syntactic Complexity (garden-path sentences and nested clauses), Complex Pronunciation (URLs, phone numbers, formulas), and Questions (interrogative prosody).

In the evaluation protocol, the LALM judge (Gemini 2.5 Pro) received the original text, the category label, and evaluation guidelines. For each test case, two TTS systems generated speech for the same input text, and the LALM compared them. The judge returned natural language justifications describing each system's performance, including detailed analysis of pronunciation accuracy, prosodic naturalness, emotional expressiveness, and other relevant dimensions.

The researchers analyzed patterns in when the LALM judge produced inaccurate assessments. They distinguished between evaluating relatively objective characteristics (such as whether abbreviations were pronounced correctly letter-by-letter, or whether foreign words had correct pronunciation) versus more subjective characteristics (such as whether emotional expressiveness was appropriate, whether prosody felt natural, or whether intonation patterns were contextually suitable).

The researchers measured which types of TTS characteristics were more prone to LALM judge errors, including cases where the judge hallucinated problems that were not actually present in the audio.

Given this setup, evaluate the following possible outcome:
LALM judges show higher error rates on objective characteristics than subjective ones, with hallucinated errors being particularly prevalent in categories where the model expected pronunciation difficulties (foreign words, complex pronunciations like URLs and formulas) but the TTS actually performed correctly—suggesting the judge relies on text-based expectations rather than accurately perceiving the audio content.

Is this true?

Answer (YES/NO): NO